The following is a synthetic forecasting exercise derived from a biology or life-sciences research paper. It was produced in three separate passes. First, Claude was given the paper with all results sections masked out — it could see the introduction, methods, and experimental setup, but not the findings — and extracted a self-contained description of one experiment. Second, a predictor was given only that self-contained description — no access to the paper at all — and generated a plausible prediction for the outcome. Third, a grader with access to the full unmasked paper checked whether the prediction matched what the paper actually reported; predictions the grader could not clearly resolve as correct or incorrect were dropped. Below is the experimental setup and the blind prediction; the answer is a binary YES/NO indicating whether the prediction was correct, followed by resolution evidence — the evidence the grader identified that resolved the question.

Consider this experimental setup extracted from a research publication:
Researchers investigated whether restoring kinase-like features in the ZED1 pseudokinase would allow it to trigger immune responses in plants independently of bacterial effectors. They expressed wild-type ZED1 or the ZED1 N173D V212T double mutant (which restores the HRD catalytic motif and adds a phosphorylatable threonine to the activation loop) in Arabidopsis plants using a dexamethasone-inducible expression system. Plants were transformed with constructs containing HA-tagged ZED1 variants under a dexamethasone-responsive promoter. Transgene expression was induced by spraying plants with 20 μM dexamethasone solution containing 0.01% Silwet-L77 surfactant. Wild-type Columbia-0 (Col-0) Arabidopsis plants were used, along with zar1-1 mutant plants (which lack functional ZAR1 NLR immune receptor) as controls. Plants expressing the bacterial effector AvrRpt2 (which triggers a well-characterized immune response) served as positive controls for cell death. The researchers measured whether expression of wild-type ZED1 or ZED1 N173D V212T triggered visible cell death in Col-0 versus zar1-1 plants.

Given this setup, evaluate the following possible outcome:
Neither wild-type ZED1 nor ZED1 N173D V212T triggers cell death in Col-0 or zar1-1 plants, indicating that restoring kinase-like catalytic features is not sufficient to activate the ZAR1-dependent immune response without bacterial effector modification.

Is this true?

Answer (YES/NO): NO